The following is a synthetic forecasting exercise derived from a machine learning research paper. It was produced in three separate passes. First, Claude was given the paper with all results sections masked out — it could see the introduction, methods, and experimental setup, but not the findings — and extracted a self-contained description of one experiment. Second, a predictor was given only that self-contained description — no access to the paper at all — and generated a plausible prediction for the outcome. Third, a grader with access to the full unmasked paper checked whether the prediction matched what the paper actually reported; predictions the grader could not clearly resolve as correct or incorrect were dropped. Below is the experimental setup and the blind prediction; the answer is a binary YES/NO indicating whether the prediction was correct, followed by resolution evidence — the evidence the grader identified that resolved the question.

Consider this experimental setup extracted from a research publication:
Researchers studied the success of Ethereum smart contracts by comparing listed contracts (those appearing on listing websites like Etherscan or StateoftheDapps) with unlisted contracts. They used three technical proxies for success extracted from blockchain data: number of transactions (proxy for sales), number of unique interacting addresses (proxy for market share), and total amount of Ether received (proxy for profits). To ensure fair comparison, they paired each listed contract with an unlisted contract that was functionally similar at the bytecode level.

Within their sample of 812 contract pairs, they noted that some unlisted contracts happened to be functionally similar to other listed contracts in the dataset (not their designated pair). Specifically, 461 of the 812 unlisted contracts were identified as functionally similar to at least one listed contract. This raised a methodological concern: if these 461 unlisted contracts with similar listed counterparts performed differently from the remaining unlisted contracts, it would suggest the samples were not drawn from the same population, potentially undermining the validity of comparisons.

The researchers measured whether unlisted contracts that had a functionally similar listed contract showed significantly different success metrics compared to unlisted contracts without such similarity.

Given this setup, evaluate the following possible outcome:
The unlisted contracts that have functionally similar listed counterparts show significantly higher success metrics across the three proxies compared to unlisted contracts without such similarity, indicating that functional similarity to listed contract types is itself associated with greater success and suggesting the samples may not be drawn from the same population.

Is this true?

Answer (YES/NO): NO